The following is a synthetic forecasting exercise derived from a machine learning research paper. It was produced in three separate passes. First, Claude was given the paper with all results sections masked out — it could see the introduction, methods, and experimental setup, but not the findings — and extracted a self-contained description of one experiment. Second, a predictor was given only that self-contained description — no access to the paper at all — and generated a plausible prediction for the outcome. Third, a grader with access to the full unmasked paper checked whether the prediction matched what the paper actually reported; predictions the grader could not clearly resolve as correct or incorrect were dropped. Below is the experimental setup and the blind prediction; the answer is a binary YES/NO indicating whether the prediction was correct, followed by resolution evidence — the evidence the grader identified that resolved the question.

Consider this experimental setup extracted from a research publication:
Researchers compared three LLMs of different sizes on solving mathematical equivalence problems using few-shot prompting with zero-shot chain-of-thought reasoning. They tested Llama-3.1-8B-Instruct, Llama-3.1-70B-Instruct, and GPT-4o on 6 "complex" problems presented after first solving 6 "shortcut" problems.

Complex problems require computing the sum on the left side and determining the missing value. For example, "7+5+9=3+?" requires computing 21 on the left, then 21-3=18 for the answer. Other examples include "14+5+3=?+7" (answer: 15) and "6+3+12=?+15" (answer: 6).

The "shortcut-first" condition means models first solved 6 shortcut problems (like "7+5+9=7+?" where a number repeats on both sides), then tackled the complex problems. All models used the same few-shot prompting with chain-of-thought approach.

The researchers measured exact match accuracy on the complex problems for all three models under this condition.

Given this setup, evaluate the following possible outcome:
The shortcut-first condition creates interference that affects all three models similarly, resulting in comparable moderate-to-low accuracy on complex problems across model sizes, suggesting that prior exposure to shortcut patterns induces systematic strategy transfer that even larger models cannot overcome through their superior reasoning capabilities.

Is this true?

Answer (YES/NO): NO